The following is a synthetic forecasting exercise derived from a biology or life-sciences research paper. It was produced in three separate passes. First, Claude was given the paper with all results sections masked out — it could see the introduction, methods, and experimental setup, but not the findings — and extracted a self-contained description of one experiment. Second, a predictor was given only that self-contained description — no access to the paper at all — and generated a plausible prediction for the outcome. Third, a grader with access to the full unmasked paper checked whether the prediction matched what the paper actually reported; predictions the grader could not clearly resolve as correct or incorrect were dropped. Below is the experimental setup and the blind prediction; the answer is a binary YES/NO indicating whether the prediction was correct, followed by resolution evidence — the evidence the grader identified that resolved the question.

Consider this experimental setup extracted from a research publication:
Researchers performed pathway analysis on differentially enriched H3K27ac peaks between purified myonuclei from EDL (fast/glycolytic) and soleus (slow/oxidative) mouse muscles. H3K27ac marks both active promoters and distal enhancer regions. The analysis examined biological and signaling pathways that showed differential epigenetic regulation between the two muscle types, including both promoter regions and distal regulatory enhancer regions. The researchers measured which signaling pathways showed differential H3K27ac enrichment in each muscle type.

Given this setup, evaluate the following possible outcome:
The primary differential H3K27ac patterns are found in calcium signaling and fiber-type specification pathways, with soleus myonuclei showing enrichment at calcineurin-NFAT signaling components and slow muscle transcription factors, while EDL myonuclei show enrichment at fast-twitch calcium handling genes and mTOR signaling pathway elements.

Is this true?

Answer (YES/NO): NO